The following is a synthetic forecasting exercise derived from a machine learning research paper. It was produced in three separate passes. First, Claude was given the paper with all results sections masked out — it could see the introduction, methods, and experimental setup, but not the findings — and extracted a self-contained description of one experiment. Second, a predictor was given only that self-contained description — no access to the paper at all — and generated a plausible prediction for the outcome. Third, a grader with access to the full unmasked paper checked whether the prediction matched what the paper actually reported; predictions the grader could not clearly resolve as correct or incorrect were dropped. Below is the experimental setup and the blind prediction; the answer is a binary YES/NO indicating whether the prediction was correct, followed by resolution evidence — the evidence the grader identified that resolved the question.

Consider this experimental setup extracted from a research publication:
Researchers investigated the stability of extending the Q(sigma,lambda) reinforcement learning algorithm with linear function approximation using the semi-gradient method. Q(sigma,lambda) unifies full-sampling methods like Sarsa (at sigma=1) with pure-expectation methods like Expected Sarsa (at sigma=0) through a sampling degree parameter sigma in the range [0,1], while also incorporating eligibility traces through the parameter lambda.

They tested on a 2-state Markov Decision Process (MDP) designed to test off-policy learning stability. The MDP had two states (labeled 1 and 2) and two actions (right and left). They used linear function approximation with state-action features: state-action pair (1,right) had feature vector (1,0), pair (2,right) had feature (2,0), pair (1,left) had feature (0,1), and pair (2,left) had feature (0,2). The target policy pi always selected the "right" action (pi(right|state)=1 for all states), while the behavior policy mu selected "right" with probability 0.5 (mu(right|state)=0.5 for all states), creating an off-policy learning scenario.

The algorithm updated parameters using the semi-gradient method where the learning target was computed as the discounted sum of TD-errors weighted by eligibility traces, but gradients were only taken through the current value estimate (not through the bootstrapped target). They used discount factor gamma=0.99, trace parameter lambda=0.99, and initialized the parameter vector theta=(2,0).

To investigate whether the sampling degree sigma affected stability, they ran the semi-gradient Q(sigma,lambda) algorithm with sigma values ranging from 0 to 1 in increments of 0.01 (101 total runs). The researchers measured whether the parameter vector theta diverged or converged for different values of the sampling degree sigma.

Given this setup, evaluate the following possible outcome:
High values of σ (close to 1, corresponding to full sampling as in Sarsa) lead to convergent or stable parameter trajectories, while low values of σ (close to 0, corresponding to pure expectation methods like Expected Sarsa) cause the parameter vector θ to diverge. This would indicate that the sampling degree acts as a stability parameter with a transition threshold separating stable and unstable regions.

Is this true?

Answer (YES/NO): NO